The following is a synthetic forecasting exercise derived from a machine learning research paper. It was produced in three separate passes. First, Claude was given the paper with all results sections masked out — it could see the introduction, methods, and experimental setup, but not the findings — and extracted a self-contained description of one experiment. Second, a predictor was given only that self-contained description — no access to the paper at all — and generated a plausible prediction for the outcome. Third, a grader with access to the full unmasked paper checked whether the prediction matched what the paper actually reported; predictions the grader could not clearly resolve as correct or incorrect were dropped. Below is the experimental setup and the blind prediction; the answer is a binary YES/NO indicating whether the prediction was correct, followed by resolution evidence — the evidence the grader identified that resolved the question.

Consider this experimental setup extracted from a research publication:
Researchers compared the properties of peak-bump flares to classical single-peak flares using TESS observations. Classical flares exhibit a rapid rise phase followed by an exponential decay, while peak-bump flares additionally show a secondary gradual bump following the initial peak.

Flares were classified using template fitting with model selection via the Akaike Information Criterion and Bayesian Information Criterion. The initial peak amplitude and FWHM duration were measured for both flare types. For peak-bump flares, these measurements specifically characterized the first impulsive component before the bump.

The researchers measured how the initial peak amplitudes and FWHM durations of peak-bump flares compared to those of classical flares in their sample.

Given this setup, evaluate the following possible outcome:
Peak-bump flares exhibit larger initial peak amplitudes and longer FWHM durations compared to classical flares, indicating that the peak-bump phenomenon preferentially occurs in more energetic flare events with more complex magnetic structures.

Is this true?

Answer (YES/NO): NO